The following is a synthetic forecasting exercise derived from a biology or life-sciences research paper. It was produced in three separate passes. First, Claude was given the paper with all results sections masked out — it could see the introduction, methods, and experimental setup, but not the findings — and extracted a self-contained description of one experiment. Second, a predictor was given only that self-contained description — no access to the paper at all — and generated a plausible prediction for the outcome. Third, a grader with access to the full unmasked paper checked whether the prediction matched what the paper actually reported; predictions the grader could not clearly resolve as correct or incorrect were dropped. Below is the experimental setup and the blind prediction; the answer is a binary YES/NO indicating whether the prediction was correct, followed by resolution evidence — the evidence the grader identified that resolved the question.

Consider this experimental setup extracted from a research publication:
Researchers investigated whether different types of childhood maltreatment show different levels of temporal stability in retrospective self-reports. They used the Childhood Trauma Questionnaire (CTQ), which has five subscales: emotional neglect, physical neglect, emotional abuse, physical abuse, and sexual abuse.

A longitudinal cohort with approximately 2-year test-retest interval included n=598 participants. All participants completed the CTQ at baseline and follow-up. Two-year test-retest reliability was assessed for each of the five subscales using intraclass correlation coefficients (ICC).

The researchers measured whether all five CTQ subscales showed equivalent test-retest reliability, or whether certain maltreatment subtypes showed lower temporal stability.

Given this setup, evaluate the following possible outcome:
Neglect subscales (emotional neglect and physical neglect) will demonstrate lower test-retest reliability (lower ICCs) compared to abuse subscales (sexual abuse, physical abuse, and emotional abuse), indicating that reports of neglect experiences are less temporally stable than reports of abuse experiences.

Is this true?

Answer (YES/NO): NO